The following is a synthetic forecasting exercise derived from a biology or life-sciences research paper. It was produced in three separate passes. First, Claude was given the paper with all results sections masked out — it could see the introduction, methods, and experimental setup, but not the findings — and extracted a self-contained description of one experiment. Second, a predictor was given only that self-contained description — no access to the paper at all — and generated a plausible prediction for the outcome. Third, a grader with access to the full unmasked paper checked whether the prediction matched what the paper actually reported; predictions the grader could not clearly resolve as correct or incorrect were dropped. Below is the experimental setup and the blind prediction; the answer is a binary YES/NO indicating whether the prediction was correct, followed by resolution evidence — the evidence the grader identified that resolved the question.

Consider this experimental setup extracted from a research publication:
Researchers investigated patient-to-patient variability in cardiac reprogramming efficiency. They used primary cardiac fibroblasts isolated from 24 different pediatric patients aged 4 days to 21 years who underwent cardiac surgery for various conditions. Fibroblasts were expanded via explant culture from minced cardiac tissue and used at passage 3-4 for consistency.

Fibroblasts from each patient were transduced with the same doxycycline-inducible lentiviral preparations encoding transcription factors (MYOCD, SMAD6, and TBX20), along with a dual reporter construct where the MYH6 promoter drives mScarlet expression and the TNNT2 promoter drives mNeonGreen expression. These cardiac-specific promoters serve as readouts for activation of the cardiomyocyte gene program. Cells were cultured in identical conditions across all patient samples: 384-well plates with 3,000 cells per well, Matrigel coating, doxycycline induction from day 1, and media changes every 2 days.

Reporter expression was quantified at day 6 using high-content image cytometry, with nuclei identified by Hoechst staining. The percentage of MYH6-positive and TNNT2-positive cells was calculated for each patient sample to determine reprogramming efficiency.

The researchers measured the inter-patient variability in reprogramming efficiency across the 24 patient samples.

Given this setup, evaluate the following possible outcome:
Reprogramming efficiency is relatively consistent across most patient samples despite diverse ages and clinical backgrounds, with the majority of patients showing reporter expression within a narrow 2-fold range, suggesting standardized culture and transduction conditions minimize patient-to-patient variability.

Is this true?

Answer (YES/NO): NO